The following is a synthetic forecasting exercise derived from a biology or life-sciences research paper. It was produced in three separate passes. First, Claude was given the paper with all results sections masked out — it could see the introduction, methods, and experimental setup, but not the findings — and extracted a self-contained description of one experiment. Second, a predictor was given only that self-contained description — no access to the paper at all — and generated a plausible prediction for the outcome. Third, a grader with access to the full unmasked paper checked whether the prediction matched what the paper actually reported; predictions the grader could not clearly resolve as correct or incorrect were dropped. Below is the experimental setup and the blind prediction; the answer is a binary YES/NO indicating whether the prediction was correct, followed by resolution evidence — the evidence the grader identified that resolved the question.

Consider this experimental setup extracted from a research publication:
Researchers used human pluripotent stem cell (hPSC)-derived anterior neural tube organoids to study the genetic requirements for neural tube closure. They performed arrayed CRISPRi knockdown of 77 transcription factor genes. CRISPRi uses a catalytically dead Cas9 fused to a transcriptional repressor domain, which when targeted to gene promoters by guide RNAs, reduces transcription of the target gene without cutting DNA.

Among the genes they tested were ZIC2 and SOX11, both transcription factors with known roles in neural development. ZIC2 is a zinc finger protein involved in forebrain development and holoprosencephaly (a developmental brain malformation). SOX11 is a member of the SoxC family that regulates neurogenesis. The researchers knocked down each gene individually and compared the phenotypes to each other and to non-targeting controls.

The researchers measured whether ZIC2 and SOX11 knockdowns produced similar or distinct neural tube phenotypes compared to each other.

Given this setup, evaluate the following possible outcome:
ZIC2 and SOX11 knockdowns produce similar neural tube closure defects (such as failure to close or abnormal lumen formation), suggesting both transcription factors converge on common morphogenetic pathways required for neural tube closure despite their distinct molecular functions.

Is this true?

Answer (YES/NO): YES